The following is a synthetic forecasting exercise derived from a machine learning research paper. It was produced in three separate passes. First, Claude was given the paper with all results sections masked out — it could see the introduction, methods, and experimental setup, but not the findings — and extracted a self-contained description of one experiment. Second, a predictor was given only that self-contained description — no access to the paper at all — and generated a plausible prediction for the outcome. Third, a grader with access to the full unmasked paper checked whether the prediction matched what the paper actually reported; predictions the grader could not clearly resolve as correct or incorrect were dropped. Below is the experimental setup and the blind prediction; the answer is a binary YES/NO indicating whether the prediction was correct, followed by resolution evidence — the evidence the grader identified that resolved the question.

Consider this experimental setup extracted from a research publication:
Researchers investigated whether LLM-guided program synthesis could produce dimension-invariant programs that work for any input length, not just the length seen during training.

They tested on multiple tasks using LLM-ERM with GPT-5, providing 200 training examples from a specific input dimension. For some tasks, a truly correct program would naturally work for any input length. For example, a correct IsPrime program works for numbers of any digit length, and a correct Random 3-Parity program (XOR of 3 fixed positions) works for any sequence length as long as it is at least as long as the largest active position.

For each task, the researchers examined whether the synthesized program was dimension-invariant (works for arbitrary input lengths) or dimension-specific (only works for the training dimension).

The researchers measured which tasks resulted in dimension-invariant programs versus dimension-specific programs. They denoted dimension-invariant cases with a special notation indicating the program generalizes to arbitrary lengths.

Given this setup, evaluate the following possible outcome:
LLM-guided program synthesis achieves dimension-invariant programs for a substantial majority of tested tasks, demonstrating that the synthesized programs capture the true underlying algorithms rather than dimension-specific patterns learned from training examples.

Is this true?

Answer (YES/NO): NO